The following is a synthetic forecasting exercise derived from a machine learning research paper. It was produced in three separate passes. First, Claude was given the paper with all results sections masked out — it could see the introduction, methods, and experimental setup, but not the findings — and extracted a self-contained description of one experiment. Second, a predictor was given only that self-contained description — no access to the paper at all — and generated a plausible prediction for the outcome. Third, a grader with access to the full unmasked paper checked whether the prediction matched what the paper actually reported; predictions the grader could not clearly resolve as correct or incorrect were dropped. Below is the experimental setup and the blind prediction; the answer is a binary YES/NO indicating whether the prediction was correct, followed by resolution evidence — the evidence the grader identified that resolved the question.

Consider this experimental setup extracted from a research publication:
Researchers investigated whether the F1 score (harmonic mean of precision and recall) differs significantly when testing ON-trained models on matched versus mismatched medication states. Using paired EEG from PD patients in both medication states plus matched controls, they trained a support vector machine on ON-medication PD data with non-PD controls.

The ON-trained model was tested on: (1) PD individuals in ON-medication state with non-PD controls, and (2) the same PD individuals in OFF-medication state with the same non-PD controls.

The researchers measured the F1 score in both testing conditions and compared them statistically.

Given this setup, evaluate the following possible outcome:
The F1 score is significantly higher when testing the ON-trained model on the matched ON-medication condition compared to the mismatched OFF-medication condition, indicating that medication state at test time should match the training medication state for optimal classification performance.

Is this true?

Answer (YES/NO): YES